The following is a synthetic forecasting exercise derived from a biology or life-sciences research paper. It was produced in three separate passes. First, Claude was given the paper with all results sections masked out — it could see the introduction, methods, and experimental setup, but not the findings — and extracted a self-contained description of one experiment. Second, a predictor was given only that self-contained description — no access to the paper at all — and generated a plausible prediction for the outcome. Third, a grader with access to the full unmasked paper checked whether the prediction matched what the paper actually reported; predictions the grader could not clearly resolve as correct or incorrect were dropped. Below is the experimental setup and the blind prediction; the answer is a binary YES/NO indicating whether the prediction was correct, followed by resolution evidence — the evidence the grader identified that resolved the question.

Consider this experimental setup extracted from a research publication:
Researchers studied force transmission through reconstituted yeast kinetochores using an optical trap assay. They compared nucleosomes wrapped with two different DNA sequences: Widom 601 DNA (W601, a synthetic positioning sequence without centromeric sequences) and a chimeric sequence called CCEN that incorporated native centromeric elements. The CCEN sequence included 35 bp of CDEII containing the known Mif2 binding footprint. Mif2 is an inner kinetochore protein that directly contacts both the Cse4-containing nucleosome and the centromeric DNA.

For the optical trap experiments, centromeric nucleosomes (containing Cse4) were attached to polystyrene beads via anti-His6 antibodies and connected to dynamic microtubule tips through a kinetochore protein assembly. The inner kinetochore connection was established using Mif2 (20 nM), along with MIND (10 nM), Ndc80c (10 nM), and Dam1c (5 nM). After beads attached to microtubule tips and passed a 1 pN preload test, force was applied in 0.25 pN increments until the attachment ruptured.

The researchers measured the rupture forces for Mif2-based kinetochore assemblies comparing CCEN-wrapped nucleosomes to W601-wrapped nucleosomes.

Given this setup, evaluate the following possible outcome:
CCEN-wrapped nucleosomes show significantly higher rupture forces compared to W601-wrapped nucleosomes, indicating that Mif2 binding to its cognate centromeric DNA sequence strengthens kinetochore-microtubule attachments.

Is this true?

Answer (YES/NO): NO